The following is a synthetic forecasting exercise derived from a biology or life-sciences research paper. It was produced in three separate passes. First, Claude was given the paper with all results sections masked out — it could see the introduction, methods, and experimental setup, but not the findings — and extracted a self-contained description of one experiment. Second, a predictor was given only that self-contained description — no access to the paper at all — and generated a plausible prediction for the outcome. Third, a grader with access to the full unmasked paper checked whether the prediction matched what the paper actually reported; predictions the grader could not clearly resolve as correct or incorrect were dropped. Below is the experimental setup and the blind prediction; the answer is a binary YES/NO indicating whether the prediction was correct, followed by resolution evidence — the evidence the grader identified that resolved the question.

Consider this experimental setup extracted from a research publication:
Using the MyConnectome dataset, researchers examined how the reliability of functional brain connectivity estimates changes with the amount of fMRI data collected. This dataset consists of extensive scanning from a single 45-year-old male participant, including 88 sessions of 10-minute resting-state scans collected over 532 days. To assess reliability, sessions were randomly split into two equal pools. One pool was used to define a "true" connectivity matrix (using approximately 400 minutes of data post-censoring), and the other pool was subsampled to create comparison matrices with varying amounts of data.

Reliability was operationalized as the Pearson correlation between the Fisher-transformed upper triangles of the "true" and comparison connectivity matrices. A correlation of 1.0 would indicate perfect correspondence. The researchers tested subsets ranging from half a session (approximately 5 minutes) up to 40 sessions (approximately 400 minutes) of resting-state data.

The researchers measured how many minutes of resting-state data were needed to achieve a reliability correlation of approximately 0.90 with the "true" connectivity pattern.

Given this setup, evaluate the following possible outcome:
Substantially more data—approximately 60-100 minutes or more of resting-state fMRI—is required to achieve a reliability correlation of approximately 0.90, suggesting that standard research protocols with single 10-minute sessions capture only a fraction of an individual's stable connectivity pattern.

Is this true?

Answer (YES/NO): NO